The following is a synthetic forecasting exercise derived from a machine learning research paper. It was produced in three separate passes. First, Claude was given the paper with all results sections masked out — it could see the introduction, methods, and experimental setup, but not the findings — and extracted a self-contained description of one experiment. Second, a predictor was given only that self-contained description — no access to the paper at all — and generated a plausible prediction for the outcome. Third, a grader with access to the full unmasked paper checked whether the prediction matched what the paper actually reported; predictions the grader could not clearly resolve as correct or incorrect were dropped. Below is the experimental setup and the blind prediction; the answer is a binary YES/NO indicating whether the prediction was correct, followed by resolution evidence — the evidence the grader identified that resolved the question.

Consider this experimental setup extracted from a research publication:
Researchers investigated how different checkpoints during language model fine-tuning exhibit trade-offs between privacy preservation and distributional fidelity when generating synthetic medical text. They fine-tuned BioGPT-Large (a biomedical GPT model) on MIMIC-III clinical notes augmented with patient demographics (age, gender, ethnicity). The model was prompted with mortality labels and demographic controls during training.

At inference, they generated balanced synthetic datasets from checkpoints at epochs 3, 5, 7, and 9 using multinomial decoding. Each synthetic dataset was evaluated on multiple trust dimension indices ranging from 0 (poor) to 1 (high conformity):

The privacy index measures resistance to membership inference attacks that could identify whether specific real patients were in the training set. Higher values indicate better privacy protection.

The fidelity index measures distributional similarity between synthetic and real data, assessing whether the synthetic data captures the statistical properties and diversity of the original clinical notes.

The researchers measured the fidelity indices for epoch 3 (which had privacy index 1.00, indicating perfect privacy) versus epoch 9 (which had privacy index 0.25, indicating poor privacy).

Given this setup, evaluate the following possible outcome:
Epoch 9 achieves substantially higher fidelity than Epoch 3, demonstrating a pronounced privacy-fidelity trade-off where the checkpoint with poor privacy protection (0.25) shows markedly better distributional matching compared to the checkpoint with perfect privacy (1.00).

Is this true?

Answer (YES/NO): YES